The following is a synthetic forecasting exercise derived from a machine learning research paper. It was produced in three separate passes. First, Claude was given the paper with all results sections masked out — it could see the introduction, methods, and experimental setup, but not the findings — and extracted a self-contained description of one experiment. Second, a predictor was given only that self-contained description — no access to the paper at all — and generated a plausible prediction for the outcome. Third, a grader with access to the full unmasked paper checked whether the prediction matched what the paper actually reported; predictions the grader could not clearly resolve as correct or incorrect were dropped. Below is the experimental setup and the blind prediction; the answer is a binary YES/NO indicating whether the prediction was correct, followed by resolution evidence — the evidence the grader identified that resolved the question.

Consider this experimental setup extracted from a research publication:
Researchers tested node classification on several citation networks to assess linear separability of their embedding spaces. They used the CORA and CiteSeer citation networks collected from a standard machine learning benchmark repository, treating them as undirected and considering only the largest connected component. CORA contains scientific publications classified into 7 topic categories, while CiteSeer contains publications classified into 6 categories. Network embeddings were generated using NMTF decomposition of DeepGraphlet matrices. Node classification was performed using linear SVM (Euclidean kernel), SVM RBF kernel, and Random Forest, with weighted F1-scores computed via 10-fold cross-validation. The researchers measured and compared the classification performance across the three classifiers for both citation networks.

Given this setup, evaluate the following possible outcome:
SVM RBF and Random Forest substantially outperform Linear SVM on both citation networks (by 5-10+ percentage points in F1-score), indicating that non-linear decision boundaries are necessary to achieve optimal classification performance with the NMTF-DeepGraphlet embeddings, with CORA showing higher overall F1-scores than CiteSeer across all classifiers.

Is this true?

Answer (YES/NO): NO